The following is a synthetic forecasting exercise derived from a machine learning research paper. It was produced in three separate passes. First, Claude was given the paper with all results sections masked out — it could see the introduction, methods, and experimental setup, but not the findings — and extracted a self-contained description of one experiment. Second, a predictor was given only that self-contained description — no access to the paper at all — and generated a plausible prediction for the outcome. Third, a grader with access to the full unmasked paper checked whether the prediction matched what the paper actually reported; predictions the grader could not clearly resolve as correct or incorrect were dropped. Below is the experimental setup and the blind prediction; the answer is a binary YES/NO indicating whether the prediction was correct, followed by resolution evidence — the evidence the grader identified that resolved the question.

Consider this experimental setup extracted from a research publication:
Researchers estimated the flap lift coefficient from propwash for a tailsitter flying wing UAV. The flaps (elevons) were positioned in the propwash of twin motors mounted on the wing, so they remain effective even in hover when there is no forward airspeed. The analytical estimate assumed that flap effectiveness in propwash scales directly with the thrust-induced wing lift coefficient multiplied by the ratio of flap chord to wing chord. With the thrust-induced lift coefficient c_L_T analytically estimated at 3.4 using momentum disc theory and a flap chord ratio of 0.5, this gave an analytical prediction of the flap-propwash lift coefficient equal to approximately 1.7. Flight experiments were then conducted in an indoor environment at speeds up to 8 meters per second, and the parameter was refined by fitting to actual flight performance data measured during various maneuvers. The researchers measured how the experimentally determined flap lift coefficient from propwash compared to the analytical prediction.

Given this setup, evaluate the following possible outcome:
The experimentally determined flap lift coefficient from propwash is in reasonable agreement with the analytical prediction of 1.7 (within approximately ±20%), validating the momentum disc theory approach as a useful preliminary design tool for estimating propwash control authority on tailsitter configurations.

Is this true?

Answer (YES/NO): NO